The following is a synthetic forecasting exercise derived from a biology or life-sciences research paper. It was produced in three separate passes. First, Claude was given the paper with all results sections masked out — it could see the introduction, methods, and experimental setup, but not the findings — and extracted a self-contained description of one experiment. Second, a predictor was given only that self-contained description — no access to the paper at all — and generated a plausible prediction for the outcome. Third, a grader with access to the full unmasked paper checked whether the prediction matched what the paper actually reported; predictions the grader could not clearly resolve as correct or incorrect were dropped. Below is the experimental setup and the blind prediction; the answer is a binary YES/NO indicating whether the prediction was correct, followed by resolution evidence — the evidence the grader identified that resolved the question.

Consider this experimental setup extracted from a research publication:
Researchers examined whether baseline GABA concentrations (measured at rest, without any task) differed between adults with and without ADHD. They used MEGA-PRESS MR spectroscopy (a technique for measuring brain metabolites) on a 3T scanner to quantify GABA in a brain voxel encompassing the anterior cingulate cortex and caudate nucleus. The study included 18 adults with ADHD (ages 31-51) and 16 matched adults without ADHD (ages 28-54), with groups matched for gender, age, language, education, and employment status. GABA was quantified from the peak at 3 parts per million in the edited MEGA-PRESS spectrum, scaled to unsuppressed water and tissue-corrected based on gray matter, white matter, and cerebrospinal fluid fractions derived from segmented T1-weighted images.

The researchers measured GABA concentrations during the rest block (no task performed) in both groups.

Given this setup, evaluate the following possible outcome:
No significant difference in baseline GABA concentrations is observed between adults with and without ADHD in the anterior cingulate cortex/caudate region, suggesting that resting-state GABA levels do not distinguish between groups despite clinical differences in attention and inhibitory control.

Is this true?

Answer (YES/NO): YES